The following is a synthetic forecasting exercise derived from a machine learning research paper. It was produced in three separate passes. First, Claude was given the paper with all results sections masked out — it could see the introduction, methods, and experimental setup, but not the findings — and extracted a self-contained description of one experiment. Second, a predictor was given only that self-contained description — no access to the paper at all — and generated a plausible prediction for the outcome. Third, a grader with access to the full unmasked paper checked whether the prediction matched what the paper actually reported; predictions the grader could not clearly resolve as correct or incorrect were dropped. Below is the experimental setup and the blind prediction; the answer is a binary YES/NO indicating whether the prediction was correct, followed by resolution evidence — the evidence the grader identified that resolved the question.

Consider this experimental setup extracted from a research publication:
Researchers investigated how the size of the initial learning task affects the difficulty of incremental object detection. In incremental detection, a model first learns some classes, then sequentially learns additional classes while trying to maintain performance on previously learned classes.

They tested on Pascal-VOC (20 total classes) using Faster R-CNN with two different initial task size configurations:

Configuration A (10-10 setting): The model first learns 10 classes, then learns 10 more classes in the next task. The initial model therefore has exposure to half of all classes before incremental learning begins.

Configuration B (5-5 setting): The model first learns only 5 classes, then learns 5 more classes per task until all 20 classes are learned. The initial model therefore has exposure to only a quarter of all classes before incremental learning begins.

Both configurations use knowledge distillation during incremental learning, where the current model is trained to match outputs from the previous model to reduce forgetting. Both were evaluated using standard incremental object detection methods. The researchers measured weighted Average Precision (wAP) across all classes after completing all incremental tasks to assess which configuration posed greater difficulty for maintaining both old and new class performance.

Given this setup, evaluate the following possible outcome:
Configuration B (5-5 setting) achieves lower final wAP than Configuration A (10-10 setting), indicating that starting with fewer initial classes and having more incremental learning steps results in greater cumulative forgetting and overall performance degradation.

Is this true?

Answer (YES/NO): YES